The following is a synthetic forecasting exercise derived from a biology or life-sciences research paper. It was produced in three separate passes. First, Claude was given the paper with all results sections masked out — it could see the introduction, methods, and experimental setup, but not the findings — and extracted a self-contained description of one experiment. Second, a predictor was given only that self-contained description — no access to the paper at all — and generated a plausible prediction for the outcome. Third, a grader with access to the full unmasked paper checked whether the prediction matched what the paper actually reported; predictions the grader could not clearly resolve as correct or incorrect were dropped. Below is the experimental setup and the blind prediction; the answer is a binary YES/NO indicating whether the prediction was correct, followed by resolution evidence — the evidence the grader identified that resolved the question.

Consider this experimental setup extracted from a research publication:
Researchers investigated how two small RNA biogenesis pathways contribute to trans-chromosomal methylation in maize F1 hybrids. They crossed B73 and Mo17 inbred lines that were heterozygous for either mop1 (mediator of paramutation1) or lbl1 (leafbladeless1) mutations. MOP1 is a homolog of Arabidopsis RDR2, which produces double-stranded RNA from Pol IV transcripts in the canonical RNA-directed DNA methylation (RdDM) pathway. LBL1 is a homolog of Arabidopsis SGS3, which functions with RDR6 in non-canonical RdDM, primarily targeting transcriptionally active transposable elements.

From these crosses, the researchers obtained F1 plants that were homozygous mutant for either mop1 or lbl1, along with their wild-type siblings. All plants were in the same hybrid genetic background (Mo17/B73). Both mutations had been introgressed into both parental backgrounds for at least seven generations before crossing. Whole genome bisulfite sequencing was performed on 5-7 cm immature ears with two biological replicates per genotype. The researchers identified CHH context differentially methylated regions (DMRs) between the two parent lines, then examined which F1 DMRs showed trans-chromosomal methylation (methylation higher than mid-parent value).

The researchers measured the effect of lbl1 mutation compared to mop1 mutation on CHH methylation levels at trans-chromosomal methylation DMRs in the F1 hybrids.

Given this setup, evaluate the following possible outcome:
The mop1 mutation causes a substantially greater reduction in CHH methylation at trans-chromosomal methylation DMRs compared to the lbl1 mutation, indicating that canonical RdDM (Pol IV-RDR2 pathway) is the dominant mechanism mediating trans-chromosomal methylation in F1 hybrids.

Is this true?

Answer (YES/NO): YES